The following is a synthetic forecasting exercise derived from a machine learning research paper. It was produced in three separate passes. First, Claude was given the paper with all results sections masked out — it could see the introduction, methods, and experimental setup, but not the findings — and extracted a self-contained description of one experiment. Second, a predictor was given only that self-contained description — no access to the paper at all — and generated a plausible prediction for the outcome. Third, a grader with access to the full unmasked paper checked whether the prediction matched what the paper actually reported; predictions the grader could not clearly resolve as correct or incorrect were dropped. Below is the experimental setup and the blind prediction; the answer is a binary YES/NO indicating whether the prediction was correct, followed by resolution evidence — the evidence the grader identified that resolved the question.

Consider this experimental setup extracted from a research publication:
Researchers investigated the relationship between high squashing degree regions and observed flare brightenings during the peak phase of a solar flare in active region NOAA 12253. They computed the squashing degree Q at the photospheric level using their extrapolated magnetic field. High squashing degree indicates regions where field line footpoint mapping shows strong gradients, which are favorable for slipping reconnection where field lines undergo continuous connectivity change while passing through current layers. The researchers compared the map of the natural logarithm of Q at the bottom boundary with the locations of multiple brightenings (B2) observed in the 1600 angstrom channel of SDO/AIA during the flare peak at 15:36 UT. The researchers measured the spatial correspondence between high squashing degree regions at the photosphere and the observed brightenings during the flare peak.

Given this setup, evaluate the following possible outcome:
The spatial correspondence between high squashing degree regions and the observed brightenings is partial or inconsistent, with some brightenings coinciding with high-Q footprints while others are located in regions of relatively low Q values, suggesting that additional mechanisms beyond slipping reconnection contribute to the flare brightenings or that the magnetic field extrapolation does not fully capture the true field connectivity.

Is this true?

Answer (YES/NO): NO